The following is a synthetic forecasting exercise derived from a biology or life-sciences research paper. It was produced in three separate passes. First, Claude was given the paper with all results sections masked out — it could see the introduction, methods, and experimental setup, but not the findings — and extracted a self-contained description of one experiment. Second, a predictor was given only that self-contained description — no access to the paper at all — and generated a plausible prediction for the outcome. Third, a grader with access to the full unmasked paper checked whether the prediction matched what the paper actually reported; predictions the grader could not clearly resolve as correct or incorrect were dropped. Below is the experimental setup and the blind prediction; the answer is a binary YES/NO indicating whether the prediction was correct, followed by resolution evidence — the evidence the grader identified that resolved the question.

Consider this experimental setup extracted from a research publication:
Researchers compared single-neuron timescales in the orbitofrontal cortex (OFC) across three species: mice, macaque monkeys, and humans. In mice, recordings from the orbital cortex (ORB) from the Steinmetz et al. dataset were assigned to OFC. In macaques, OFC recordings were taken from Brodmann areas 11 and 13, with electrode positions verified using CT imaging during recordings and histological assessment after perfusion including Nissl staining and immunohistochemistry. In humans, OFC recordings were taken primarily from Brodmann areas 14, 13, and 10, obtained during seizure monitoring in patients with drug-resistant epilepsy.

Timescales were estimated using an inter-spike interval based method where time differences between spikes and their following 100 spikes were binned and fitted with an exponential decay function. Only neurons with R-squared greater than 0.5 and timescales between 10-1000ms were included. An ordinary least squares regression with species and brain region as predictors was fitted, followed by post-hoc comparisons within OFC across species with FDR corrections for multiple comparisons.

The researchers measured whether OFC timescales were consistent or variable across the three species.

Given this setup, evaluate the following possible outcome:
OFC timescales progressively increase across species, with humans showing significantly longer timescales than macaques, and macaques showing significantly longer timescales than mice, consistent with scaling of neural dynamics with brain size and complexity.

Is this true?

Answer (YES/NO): NO